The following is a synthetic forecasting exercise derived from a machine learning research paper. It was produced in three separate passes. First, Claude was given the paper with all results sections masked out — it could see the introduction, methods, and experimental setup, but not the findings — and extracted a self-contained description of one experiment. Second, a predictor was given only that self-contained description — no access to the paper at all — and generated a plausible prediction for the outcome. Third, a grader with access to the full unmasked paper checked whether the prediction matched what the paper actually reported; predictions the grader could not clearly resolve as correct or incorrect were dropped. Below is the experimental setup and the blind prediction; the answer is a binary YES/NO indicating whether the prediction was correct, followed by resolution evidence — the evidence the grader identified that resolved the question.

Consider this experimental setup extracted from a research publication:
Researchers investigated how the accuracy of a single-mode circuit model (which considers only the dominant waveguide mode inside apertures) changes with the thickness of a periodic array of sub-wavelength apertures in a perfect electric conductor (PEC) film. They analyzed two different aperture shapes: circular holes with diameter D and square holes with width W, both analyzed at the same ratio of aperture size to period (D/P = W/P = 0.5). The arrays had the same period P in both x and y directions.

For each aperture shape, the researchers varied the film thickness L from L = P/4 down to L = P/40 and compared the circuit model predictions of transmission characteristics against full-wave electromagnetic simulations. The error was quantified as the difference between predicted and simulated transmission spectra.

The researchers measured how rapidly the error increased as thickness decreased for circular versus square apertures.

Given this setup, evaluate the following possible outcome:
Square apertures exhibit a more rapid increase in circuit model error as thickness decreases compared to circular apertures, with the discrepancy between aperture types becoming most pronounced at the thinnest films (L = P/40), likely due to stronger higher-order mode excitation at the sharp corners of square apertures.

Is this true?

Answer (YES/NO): NO